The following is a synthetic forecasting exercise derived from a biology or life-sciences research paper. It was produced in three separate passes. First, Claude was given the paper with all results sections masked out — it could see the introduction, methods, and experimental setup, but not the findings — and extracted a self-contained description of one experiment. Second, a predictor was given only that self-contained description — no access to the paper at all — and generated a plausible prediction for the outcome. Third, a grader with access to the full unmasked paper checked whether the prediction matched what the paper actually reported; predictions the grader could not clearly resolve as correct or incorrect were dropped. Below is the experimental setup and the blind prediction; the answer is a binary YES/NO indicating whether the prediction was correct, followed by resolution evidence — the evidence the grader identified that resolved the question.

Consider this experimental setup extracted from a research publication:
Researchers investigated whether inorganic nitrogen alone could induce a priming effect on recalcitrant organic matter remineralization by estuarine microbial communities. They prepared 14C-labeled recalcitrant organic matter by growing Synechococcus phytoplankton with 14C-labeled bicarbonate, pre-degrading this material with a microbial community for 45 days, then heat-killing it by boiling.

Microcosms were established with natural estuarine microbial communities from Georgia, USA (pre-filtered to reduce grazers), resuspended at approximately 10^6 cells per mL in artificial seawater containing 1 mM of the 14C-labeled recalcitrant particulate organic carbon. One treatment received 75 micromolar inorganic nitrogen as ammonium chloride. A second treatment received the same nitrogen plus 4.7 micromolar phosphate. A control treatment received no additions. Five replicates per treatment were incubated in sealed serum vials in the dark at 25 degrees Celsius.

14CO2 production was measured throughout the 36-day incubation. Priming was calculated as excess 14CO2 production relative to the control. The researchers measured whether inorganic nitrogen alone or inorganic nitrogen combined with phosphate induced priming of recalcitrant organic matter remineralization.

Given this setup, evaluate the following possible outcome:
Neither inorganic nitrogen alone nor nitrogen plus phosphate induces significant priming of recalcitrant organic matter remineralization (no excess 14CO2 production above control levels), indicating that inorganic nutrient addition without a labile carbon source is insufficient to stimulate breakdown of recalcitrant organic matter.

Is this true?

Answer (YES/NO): NO